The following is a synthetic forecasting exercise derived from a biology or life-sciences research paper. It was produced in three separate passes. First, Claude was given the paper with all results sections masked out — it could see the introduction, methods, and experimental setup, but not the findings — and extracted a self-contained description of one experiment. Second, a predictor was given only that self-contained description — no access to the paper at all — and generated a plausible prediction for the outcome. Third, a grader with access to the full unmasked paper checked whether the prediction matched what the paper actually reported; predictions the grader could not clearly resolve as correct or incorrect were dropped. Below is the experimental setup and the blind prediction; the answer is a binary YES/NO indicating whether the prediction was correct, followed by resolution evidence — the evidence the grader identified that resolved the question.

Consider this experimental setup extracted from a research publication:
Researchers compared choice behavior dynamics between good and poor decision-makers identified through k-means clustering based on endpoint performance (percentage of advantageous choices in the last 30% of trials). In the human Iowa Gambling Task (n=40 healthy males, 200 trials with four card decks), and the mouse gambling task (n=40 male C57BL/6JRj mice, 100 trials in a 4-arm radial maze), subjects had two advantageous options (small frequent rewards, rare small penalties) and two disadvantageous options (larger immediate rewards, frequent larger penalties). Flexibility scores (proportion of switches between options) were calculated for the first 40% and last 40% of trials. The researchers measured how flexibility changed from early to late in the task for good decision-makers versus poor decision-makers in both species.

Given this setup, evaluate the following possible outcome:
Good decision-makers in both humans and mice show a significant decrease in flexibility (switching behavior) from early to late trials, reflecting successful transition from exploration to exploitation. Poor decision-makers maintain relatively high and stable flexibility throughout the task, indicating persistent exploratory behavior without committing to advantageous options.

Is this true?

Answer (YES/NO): YES